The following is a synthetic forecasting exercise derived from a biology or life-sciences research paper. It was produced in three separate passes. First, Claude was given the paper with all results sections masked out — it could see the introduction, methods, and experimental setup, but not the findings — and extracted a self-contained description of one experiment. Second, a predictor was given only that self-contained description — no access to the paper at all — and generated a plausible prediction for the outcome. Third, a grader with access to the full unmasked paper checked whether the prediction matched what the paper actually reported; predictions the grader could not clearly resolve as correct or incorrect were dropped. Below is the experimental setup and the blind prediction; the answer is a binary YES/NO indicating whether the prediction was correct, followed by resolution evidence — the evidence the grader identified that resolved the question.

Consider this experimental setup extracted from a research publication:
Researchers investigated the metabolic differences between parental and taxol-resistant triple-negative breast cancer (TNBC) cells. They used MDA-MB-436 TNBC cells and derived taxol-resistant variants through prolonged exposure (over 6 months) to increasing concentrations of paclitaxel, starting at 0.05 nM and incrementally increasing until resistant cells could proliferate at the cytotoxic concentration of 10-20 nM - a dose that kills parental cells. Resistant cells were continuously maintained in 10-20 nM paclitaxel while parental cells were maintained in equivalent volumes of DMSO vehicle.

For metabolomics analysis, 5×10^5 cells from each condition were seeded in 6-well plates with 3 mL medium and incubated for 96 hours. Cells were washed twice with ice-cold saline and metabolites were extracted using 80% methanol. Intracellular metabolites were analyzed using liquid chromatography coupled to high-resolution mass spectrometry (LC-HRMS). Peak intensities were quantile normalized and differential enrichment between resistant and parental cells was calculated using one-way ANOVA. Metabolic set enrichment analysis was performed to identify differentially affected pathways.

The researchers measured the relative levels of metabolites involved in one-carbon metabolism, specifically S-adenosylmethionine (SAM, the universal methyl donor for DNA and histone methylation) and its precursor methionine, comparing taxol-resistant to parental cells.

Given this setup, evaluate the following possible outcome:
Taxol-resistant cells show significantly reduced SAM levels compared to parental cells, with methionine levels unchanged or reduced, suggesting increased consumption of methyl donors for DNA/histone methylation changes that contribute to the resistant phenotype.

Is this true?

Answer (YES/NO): NO